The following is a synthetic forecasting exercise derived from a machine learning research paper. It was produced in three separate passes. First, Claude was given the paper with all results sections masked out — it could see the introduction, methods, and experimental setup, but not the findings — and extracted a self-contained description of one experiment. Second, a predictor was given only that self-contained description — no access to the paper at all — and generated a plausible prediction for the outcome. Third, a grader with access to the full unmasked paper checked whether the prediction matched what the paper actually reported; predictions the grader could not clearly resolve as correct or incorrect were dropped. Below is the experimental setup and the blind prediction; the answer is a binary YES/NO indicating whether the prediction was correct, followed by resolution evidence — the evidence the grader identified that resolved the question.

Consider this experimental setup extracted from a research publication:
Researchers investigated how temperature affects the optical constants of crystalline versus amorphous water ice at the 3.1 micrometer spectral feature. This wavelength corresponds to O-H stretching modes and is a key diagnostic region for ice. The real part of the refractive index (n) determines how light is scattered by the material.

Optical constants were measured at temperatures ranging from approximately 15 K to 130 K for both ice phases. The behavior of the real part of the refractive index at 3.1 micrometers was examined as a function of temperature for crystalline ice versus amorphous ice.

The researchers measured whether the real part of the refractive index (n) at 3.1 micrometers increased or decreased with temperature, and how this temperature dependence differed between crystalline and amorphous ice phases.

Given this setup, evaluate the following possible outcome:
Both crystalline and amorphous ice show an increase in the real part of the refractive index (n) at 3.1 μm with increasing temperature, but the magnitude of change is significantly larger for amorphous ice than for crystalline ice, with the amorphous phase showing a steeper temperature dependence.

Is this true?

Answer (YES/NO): NO